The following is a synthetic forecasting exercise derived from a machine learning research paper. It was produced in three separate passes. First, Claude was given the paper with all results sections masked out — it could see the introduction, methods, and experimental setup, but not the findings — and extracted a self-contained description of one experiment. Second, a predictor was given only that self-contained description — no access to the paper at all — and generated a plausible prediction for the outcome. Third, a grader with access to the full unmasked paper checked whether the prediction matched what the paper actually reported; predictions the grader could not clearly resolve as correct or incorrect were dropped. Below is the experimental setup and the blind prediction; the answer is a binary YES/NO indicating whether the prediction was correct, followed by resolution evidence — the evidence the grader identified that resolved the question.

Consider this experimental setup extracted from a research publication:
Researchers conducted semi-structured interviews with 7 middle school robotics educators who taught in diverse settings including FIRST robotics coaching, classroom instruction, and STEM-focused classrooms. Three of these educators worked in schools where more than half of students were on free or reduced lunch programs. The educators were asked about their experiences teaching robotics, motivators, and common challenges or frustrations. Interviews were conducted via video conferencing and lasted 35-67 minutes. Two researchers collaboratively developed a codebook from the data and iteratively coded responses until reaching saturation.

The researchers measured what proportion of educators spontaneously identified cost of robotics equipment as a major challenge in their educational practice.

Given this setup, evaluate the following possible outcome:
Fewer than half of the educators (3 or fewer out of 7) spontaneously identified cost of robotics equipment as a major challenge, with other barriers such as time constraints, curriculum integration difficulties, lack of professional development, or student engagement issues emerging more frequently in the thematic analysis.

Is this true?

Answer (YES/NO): NO